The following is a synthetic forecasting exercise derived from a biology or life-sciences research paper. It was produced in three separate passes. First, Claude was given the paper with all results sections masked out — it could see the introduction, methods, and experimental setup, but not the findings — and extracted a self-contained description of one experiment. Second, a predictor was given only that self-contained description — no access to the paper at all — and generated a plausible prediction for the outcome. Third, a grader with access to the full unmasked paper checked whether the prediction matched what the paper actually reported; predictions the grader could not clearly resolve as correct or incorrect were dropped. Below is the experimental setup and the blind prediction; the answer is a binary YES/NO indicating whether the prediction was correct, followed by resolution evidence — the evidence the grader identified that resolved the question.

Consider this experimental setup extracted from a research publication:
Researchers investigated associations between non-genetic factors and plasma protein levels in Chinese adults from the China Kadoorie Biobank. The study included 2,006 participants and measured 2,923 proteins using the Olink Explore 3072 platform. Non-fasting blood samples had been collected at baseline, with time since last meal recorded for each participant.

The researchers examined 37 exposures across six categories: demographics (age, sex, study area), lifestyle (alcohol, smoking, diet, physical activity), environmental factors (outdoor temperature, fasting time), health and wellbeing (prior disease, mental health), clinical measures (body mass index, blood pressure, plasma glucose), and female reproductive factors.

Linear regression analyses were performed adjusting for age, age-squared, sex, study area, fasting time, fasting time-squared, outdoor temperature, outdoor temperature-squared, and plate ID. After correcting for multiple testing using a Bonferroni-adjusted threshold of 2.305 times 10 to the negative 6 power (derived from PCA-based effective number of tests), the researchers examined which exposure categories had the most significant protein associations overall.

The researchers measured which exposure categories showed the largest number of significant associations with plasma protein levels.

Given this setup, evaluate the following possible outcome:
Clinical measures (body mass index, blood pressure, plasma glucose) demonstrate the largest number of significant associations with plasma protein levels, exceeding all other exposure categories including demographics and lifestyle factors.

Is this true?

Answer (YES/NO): NO